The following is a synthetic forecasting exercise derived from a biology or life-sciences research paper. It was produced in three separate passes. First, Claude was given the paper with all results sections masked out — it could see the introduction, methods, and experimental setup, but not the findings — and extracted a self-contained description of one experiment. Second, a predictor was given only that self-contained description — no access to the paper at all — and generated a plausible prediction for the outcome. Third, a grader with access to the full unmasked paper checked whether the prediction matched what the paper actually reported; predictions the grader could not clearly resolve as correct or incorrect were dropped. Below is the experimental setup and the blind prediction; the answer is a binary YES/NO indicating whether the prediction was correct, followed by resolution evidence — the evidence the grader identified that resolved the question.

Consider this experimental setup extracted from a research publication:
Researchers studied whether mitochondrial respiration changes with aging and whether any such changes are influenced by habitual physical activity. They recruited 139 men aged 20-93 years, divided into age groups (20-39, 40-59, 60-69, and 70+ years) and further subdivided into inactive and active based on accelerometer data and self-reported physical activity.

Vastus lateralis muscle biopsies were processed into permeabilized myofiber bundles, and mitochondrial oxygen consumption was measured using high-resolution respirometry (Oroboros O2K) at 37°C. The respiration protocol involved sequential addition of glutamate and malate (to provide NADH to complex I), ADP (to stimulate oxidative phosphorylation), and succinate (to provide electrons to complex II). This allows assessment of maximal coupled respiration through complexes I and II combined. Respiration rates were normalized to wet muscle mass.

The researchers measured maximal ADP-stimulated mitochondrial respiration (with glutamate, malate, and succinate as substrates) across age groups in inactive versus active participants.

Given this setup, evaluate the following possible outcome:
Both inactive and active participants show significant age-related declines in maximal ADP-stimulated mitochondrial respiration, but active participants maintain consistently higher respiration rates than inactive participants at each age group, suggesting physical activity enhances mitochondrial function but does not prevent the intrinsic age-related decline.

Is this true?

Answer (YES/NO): NO